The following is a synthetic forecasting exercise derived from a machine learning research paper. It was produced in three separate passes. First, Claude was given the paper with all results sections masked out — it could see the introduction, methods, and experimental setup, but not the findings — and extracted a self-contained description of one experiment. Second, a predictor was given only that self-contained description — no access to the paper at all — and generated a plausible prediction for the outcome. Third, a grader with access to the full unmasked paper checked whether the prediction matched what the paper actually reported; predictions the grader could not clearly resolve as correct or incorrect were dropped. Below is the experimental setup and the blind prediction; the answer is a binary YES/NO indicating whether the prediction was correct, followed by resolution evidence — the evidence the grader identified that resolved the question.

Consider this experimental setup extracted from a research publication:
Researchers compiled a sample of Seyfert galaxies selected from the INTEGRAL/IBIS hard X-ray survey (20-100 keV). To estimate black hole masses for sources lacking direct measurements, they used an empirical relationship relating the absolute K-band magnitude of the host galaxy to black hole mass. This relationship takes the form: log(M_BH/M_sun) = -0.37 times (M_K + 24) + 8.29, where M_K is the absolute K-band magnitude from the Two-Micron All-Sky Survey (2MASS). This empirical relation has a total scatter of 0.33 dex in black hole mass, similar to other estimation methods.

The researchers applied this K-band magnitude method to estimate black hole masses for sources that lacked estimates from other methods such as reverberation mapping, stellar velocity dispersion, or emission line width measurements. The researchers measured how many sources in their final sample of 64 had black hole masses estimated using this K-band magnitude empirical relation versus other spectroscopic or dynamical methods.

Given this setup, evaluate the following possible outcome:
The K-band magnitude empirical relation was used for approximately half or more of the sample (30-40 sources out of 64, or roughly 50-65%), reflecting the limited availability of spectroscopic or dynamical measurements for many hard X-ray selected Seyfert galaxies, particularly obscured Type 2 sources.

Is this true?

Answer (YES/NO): NO